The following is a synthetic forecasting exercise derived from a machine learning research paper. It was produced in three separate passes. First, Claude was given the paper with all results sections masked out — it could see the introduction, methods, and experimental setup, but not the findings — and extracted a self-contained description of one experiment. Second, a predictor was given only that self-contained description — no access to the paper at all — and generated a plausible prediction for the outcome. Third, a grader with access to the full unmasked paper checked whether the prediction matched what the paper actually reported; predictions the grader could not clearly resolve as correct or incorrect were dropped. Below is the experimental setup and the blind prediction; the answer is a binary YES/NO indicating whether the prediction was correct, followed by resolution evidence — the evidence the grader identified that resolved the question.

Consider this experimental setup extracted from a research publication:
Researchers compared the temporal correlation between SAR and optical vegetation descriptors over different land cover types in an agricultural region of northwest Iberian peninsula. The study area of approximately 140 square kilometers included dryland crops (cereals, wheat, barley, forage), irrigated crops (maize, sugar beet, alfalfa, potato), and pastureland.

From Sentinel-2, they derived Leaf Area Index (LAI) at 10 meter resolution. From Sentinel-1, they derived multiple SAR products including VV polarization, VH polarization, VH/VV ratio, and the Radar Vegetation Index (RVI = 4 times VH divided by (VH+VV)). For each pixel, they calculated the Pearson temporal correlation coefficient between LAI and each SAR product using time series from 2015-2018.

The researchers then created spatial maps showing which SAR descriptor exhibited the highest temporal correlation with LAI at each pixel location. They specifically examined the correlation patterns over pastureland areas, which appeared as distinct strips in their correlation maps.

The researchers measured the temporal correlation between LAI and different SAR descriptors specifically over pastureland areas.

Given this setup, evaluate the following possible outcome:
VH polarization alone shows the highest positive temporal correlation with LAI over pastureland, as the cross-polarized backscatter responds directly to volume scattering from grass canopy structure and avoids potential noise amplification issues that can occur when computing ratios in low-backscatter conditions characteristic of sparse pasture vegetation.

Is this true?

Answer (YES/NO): NO